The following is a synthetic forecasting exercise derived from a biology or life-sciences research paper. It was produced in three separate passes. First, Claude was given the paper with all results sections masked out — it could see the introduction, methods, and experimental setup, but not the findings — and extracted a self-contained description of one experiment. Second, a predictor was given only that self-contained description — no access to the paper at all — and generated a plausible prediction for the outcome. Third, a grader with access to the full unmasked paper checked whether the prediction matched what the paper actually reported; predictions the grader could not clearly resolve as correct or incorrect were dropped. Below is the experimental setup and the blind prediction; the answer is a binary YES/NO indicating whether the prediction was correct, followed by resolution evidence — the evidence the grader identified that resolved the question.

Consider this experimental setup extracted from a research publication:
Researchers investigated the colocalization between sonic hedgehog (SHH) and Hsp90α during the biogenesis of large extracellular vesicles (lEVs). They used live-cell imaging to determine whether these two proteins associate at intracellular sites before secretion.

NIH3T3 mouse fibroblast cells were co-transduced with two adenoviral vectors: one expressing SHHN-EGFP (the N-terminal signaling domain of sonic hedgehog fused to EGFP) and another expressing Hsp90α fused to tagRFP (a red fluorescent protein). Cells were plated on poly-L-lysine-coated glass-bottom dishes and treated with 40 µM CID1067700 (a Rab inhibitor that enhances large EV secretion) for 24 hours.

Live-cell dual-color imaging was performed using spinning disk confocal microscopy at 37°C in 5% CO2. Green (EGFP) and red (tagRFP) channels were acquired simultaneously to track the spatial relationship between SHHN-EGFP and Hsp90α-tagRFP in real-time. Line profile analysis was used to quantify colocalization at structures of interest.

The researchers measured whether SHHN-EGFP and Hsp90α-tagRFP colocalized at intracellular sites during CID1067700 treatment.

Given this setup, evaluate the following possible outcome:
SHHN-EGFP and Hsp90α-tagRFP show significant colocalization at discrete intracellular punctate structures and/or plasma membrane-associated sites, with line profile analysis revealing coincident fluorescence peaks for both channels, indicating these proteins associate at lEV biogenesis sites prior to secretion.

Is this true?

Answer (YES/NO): YES